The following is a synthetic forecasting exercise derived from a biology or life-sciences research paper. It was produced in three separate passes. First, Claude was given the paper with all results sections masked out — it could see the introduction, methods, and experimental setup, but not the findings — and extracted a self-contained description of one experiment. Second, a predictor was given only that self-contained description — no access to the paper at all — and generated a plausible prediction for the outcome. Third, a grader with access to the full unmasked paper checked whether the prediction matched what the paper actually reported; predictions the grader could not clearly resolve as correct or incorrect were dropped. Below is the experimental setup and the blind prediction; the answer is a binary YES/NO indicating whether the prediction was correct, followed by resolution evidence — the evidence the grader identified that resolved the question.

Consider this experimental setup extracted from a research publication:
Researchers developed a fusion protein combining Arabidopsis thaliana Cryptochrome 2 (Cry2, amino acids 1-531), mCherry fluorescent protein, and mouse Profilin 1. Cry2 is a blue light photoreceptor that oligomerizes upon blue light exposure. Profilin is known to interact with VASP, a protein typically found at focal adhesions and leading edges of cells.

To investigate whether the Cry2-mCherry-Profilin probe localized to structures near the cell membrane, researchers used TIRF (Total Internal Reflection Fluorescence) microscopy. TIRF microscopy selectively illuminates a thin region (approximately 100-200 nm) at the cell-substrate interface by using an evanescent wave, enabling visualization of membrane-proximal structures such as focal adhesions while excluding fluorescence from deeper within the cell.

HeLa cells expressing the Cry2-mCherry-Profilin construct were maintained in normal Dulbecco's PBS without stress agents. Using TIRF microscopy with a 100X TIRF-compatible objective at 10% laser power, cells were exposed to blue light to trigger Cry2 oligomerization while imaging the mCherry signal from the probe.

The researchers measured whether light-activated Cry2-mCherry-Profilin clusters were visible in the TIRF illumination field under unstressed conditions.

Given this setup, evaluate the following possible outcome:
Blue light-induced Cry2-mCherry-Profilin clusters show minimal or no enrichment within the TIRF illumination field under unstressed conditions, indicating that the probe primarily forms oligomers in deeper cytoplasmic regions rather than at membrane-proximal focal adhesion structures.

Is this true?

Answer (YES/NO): NO